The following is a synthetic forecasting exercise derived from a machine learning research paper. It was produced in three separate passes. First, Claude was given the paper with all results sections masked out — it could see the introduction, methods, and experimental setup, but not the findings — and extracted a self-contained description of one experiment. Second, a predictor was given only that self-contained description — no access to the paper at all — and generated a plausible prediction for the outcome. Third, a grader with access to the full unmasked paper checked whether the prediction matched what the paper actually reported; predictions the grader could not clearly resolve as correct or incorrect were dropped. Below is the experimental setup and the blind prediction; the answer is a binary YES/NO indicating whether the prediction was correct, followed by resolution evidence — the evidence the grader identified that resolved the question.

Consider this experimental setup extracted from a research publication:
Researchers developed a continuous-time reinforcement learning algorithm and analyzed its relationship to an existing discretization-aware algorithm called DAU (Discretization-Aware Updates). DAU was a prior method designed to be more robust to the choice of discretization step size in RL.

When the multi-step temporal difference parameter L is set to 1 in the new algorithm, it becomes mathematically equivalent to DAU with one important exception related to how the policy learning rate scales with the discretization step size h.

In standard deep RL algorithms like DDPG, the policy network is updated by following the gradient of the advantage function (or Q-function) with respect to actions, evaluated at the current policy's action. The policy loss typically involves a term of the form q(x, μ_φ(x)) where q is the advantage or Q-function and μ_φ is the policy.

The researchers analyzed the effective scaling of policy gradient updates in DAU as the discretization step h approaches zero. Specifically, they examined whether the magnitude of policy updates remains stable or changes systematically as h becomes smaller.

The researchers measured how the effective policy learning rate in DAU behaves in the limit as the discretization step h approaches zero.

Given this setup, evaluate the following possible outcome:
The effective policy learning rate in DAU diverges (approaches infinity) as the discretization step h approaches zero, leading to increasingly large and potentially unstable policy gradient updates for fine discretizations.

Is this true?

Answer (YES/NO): NO